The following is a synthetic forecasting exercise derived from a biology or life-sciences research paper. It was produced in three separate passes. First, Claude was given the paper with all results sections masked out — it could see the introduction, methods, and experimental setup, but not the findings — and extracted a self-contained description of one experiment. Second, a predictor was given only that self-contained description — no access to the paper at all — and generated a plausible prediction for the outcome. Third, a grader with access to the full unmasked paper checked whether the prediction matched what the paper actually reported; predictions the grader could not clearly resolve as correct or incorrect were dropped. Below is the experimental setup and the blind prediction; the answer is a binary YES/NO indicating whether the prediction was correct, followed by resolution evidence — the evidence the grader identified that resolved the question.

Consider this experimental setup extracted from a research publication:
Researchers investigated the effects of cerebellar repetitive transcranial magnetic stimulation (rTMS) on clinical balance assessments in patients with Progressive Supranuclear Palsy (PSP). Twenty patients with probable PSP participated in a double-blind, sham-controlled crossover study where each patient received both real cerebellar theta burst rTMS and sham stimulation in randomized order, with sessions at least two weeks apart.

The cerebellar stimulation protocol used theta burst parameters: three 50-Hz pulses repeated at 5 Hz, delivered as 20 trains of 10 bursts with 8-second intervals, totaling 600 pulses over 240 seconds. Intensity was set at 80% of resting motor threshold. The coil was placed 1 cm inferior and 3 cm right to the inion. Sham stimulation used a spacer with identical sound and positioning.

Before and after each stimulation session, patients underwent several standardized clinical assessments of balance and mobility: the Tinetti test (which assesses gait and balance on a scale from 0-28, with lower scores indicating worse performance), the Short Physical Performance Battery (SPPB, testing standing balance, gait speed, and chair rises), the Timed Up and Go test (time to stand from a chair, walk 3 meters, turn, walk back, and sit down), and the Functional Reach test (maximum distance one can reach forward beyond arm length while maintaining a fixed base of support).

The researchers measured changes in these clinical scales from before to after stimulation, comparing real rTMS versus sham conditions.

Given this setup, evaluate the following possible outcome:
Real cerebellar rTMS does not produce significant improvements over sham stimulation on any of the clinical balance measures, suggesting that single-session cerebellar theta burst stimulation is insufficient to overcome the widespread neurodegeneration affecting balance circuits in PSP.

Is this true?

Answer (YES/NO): YES